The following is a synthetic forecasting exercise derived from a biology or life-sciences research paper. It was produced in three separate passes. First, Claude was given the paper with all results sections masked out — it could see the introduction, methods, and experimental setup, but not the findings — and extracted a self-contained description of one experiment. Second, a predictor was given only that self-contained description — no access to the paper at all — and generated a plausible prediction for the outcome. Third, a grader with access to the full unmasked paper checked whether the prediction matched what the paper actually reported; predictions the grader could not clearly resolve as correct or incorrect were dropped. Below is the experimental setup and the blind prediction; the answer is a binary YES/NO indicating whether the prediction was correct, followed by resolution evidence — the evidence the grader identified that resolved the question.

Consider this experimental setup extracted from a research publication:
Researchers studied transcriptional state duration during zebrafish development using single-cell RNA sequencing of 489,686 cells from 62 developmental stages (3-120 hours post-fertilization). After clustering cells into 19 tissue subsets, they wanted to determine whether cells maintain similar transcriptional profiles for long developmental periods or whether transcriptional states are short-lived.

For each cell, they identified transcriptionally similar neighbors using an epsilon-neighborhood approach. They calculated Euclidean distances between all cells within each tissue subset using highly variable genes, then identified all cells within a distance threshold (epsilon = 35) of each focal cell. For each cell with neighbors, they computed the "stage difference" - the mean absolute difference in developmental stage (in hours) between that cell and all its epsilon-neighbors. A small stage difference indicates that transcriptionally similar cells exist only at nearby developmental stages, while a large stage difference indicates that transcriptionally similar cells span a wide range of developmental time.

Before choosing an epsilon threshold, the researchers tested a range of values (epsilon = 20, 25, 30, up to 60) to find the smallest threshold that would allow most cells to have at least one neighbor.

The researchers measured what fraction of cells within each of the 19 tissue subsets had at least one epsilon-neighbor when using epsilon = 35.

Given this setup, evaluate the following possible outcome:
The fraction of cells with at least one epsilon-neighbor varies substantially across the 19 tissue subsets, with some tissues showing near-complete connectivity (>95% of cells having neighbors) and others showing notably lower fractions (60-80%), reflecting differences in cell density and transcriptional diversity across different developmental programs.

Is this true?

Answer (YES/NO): NO